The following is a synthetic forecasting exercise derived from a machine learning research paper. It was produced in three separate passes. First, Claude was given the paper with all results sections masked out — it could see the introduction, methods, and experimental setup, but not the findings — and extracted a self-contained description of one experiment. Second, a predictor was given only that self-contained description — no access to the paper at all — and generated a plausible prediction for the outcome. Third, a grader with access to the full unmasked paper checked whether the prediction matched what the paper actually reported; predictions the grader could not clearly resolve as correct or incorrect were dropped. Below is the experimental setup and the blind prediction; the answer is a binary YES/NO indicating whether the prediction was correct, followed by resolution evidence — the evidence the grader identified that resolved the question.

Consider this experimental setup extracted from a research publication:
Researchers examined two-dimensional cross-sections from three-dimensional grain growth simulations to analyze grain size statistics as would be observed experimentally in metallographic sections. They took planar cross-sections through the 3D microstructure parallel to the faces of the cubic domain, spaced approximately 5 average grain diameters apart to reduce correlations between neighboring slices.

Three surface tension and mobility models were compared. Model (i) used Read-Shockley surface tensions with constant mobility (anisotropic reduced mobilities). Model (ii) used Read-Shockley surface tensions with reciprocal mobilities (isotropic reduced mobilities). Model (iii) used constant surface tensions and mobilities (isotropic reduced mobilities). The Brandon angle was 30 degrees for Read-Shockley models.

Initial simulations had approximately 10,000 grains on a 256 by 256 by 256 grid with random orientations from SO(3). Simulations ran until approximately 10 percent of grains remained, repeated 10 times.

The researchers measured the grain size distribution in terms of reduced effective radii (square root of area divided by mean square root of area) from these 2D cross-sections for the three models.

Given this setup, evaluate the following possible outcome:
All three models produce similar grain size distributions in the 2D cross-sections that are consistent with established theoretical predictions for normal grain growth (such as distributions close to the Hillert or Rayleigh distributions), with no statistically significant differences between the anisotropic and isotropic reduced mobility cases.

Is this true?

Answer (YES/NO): NO